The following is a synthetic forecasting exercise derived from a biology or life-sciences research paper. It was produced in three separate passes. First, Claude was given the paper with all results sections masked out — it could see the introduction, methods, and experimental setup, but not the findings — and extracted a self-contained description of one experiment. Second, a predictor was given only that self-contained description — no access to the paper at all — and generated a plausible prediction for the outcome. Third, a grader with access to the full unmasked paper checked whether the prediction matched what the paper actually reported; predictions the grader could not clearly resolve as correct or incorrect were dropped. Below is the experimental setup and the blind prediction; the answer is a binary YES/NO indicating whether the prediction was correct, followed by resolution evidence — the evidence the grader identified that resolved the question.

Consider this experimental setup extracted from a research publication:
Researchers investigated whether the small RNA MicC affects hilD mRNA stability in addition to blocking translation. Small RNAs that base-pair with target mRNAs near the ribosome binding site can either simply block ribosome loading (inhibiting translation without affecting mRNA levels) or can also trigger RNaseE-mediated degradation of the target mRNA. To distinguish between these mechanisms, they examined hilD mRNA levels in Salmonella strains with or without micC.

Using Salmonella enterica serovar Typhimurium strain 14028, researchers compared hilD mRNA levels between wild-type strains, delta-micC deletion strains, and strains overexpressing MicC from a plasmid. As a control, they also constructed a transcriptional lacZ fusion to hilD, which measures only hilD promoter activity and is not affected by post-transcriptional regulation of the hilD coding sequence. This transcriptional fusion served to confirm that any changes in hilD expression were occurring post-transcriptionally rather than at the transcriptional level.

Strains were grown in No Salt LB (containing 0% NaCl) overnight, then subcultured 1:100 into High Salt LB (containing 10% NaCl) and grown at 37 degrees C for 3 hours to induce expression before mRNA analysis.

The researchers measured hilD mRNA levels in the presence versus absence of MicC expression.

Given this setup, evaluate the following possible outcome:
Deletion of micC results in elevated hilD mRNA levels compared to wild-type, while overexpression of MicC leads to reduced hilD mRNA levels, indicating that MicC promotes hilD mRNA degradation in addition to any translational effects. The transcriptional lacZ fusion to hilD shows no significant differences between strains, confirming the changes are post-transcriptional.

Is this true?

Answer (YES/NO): NO